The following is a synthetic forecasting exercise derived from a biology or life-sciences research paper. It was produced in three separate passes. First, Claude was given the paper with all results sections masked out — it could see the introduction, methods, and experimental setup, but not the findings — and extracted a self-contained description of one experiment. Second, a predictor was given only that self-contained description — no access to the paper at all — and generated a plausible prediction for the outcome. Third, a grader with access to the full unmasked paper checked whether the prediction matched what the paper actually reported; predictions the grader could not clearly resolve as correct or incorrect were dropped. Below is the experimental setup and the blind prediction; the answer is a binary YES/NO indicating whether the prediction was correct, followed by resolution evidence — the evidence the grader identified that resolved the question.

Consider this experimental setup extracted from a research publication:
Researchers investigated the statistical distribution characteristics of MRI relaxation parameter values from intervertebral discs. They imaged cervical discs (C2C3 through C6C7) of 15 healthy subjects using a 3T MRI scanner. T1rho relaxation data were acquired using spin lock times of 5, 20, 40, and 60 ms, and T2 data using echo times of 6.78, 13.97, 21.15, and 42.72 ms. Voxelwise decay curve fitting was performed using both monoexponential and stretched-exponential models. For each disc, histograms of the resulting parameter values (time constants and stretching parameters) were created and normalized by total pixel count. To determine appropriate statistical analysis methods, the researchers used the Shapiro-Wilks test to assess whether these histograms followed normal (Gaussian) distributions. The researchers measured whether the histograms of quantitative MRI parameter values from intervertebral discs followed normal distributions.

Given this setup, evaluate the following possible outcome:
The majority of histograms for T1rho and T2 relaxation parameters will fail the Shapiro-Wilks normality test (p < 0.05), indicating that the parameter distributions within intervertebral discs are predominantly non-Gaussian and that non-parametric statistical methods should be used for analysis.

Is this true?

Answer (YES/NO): NO